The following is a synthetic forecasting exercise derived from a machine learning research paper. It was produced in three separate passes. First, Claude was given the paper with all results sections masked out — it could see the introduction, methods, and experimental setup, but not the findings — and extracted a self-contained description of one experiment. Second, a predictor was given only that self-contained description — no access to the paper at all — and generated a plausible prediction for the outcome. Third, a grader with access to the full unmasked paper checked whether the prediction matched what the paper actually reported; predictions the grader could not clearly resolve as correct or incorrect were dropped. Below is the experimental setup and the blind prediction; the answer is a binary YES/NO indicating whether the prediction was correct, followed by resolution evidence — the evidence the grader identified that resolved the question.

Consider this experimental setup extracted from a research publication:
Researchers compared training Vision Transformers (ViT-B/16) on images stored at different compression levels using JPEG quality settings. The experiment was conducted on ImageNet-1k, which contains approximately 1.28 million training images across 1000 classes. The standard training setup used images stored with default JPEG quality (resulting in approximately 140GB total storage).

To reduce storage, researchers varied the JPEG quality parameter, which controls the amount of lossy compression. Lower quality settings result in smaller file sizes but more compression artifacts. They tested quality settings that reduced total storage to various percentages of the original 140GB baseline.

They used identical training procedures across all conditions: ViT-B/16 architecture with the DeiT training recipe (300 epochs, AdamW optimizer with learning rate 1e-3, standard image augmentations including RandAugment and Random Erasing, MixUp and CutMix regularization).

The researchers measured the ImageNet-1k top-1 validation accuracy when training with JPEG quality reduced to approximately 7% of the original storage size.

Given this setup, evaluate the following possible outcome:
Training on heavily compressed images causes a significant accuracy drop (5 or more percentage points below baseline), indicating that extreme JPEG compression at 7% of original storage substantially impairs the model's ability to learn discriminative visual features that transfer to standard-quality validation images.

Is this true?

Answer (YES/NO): YES